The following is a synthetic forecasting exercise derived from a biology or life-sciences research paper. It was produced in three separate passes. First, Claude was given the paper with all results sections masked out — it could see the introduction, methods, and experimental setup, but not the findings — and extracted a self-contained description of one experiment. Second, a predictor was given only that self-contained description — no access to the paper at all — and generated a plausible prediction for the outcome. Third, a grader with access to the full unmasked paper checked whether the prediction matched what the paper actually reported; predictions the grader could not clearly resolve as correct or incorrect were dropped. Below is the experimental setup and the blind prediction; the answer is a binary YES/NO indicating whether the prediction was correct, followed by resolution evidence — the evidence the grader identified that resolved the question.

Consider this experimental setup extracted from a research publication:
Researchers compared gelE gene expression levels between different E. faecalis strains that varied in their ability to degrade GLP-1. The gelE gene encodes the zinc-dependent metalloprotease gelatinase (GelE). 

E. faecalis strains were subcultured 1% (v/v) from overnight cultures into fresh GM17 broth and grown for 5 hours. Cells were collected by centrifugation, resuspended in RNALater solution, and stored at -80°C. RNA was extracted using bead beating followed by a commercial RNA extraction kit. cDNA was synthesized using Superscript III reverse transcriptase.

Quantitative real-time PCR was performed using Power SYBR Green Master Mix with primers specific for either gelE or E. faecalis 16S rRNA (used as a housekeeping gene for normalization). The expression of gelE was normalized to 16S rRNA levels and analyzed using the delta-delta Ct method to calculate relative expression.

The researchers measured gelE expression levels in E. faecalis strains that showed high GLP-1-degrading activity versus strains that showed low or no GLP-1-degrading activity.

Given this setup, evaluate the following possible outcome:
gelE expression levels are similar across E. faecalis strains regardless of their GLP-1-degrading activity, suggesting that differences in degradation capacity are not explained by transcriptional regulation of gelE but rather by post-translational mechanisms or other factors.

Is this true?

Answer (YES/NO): NO